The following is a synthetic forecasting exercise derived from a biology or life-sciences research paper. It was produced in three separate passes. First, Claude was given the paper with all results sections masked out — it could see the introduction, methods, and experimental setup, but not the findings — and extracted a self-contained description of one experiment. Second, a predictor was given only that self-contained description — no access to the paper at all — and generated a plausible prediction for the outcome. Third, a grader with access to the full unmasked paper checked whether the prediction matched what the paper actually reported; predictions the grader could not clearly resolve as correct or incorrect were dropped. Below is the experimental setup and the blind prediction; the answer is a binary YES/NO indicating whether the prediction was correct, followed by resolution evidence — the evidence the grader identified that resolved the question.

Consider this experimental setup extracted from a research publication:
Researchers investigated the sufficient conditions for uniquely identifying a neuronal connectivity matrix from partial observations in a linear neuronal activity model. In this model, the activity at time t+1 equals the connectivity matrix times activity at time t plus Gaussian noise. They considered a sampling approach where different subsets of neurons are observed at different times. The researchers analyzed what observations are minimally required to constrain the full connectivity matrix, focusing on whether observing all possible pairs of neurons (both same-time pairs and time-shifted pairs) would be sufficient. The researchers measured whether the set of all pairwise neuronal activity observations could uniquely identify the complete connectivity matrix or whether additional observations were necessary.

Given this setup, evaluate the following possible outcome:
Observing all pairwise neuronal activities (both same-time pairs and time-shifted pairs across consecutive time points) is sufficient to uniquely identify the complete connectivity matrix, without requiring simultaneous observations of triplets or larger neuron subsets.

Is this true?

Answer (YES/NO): YES